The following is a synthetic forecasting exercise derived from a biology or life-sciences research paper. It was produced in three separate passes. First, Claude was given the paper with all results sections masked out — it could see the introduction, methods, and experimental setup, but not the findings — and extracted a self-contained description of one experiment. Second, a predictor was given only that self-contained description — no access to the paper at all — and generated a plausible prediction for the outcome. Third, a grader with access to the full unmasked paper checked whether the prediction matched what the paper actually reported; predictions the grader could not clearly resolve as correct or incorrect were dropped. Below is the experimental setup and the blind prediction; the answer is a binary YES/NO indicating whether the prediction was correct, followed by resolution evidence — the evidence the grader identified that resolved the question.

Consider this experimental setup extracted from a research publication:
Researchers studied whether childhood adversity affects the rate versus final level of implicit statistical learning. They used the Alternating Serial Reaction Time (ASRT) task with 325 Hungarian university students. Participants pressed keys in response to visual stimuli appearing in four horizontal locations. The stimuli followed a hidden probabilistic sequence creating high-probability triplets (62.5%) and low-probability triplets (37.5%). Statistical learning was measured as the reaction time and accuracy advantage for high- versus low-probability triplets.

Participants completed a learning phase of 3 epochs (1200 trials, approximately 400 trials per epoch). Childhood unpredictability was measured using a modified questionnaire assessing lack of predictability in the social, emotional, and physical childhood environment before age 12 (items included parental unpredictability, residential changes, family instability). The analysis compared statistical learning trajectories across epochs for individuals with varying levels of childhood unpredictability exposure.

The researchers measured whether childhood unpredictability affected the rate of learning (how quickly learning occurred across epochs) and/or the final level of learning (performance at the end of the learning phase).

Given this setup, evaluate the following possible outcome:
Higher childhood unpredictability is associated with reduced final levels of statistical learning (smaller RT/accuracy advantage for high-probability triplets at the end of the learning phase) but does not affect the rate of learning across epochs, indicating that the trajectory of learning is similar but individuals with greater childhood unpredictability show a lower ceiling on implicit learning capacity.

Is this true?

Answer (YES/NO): NO